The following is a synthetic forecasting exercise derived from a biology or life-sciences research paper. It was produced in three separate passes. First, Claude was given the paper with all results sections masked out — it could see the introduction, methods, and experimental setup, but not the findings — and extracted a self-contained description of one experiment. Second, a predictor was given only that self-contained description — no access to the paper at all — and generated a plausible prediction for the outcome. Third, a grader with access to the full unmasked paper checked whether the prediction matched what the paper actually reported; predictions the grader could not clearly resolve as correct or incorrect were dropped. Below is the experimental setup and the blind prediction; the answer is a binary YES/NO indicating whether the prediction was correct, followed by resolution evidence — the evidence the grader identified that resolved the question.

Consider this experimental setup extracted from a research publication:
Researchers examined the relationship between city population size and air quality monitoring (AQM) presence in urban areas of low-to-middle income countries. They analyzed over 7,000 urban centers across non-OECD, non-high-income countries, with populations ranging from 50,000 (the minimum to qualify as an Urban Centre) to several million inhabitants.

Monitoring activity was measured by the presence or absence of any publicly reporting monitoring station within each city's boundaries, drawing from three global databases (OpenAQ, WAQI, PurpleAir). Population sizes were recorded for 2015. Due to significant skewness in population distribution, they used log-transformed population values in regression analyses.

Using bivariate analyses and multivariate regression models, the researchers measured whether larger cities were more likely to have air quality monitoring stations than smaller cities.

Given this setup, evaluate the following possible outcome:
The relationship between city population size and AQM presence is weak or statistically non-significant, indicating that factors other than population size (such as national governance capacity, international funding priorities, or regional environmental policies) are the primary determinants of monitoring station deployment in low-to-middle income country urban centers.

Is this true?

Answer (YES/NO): NO